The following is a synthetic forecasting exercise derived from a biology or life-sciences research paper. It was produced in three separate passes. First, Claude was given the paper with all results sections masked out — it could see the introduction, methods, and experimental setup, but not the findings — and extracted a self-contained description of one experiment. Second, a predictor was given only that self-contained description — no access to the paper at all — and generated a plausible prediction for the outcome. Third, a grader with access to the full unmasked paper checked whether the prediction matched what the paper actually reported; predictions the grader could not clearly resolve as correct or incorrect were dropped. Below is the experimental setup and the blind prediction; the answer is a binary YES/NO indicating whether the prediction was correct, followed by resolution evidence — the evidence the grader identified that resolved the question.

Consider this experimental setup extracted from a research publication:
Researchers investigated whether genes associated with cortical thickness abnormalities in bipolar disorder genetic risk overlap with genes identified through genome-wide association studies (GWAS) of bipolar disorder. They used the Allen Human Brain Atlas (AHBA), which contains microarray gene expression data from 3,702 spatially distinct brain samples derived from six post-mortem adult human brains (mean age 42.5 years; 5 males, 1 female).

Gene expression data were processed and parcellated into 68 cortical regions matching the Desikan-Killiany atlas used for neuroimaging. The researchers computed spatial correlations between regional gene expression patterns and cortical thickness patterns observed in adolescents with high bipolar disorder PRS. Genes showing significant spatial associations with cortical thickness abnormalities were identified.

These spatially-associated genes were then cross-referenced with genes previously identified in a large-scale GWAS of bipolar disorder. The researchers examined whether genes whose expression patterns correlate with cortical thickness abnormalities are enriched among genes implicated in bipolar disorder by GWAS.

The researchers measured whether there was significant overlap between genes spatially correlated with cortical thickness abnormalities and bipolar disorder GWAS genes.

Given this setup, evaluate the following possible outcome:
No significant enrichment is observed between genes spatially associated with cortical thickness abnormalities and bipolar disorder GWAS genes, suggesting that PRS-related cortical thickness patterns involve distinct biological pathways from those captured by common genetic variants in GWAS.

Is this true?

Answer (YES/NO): NO